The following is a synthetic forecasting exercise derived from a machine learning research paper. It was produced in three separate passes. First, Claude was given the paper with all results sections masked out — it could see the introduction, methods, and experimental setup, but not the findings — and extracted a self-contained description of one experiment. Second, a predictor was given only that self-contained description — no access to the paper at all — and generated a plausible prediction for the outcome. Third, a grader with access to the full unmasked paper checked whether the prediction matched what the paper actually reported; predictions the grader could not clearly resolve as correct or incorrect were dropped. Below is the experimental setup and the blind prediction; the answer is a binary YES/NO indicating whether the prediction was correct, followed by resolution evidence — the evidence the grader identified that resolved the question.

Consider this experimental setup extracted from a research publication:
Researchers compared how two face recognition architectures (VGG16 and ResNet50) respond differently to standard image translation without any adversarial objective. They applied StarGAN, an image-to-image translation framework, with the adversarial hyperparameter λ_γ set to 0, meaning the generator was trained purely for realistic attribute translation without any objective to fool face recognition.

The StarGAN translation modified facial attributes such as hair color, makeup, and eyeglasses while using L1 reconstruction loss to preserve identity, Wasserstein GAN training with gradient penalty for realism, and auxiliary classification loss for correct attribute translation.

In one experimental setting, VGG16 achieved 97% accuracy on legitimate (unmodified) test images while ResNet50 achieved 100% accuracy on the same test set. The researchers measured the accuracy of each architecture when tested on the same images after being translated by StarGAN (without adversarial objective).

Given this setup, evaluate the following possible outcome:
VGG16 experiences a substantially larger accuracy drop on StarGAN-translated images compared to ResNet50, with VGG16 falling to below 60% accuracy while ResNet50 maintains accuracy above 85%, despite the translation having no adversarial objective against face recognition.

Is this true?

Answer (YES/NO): NO